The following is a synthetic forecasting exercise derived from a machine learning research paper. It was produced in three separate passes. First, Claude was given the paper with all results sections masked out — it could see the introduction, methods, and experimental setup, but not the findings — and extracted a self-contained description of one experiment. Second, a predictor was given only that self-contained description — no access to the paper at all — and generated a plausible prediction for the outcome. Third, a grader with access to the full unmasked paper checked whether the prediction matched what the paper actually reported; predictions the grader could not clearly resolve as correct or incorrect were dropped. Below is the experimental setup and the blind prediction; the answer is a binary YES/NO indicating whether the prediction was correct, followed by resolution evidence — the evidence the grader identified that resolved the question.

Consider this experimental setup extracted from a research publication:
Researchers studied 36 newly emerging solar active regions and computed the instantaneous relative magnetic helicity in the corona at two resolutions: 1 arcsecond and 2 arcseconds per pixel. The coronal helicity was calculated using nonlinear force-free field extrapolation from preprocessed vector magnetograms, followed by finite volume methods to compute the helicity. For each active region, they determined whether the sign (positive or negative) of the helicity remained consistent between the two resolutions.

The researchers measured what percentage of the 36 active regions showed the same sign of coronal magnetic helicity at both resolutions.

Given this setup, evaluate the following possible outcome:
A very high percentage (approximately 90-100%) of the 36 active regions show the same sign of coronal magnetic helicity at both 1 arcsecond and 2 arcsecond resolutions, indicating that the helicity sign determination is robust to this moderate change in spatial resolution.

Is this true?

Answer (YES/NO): YES